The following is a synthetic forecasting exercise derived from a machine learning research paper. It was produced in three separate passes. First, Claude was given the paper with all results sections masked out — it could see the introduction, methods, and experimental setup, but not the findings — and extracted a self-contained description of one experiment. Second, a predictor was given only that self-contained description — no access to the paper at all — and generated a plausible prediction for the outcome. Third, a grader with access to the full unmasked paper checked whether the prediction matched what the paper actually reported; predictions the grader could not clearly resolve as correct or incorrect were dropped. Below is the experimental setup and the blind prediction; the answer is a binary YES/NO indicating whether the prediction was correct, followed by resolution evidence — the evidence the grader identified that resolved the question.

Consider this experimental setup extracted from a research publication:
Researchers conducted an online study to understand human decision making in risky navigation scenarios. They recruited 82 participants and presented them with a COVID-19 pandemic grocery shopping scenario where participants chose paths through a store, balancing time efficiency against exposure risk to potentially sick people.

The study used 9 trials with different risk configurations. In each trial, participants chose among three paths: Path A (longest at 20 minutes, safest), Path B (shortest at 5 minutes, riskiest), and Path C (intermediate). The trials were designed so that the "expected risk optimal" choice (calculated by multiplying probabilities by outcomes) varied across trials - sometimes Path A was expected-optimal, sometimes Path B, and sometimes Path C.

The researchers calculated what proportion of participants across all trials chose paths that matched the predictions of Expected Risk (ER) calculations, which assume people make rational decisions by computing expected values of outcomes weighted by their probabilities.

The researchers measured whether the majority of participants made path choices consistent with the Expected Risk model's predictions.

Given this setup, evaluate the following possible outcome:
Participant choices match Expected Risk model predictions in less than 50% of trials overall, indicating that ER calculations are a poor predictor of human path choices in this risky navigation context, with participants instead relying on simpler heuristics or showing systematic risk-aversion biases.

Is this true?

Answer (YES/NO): YES